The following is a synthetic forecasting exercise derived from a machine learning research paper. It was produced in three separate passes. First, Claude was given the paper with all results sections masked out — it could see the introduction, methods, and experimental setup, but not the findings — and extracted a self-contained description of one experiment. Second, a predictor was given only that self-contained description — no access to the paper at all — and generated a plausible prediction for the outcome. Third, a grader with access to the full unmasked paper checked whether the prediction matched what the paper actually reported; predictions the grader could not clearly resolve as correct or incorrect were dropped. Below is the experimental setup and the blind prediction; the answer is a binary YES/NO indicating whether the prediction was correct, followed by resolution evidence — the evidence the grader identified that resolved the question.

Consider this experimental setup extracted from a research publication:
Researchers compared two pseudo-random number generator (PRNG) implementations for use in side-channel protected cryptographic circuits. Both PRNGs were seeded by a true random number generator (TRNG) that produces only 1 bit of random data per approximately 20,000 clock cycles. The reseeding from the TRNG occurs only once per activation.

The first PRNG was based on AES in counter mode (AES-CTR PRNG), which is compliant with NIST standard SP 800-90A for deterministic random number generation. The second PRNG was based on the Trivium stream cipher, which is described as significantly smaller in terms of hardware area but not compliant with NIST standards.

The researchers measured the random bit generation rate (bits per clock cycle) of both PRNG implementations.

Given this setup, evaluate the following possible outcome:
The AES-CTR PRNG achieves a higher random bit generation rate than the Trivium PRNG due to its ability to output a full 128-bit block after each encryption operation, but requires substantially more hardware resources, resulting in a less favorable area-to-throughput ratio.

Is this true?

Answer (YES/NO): NO